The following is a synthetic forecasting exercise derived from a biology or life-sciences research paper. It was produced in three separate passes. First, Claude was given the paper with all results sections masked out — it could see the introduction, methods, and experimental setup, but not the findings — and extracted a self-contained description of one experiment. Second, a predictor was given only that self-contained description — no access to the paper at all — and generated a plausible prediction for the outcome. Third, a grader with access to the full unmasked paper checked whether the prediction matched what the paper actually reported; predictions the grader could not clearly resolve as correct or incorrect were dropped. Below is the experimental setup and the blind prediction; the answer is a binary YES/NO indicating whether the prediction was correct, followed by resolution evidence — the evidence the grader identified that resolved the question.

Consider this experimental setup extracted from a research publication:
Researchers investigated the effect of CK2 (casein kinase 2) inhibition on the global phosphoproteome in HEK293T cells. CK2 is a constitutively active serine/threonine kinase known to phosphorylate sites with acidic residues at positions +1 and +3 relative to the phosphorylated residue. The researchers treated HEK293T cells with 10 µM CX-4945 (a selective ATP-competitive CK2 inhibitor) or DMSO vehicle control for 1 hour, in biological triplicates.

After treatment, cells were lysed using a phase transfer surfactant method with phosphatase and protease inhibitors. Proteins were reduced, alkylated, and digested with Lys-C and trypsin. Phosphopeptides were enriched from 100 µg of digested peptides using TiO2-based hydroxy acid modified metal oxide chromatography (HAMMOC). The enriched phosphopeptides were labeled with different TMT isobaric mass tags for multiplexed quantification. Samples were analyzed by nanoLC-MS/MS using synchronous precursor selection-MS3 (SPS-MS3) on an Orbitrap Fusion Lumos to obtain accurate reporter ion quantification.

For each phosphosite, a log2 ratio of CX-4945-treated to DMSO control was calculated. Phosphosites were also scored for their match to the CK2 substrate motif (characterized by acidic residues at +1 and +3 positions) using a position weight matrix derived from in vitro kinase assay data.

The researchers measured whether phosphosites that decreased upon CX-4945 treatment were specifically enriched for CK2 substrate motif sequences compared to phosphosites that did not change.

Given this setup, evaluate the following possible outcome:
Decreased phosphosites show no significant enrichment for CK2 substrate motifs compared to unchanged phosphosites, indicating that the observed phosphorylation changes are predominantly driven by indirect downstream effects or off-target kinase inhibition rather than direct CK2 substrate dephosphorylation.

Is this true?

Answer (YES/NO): NO